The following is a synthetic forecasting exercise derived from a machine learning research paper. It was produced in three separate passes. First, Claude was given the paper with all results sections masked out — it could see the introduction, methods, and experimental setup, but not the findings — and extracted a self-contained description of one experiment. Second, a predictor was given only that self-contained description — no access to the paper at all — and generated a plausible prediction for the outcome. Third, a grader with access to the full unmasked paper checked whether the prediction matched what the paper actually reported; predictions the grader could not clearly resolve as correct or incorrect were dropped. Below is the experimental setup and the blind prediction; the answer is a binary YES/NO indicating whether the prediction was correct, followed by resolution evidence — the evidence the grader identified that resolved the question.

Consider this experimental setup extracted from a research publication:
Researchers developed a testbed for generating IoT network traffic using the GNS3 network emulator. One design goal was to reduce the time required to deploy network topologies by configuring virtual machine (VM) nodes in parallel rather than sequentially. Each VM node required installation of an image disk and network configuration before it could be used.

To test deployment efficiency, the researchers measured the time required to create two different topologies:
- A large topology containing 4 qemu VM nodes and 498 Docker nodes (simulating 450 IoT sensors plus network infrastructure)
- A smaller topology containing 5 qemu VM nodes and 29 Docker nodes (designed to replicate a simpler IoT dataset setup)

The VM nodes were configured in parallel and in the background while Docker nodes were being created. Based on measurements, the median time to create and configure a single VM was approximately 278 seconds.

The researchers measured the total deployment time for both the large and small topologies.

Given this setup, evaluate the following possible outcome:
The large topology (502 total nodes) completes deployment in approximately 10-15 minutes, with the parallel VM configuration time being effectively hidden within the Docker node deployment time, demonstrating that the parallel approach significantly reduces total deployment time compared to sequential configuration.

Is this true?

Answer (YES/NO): NO